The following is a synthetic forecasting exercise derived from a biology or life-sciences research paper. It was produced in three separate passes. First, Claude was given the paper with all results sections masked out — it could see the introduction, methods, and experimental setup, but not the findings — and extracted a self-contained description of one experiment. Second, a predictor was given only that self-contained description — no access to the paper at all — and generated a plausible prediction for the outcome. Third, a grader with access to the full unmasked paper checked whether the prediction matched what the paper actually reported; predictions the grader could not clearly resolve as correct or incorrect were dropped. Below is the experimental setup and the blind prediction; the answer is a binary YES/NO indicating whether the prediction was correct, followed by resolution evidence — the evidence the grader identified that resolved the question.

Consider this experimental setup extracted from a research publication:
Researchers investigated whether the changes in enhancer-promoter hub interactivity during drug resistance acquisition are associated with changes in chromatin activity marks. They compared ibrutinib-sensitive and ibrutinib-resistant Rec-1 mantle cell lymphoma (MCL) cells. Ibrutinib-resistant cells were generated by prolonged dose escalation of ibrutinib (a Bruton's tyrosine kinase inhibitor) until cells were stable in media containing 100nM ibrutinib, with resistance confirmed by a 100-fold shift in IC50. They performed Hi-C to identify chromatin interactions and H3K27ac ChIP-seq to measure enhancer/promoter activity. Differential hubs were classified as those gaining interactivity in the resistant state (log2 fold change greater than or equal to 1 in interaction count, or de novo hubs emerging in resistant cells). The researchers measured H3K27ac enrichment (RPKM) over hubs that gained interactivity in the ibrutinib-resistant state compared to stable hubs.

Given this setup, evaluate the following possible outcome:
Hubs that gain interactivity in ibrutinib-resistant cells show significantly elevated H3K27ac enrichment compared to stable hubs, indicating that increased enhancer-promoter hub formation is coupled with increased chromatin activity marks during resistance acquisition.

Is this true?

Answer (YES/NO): YES